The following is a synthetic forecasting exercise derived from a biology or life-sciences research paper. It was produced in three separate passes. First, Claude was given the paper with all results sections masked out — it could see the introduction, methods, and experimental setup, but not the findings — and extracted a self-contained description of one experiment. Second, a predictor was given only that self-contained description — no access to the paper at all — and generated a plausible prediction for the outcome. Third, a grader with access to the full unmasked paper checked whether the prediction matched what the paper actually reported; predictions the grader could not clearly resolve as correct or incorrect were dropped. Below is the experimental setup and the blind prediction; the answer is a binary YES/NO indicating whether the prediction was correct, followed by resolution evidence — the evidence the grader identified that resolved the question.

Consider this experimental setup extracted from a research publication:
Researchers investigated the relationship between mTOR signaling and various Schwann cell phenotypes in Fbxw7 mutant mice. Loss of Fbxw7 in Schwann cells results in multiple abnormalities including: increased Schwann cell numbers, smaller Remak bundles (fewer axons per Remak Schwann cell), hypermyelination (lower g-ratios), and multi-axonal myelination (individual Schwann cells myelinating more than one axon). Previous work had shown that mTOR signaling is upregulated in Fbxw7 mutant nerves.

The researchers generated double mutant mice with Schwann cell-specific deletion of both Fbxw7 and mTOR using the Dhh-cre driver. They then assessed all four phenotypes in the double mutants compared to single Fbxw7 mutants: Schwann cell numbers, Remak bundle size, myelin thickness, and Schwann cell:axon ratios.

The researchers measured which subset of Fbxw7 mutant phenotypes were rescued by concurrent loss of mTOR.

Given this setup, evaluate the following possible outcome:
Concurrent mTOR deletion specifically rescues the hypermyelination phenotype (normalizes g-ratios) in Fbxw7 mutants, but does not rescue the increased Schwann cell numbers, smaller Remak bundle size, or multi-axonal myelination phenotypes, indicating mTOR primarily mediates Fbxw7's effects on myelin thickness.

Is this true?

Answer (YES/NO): NO